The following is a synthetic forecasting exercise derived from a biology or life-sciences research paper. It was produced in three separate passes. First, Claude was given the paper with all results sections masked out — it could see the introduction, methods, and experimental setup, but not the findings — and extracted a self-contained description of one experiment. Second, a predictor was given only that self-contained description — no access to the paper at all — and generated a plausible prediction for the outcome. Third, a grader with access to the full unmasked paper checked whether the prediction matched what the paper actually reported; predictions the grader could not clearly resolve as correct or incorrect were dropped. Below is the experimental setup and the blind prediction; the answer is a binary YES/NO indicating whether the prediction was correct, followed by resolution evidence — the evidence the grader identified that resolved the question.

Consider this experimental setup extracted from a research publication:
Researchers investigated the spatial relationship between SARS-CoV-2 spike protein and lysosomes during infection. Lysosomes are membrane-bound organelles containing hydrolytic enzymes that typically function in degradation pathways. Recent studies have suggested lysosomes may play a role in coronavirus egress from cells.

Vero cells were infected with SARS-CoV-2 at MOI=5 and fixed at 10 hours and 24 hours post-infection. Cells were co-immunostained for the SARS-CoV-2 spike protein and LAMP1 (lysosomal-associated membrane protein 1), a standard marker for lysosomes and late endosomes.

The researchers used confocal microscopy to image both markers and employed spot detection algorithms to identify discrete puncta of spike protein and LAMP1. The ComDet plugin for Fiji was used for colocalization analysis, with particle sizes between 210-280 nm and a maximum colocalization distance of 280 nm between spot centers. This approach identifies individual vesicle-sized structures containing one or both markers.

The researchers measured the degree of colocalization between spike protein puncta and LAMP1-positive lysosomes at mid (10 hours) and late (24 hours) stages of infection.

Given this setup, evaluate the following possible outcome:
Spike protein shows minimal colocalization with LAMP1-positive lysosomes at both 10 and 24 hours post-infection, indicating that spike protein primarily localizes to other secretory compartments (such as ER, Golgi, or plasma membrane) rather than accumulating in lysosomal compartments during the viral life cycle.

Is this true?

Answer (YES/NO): NO